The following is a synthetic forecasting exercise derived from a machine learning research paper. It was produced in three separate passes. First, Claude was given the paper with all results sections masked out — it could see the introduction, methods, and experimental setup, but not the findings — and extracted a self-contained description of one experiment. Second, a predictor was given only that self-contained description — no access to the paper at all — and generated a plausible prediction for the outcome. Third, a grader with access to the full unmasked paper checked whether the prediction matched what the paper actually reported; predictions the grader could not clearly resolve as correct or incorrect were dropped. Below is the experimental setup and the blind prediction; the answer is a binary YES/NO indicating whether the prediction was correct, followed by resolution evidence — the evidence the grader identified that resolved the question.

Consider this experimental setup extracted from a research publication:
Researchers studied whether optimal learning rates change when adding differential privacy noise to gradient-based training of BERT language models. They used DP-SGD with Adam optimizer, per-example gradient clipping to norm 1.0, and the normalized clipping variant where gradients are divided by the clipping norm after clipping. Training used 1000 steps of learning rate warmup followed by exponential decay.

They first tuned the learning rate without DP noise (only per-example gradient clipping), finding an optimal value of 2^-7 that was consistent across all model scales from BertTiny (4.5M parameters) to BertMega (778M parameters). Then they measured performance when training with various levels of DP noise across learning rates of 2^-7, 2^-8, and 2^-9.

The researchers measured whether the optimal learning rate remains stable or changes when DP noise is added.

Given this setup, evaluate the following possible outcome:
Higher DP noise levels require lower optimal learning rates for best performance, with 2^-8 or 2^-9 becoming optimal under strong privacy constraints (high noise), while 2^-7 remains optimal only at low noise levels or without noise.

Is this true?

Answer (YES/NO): YES